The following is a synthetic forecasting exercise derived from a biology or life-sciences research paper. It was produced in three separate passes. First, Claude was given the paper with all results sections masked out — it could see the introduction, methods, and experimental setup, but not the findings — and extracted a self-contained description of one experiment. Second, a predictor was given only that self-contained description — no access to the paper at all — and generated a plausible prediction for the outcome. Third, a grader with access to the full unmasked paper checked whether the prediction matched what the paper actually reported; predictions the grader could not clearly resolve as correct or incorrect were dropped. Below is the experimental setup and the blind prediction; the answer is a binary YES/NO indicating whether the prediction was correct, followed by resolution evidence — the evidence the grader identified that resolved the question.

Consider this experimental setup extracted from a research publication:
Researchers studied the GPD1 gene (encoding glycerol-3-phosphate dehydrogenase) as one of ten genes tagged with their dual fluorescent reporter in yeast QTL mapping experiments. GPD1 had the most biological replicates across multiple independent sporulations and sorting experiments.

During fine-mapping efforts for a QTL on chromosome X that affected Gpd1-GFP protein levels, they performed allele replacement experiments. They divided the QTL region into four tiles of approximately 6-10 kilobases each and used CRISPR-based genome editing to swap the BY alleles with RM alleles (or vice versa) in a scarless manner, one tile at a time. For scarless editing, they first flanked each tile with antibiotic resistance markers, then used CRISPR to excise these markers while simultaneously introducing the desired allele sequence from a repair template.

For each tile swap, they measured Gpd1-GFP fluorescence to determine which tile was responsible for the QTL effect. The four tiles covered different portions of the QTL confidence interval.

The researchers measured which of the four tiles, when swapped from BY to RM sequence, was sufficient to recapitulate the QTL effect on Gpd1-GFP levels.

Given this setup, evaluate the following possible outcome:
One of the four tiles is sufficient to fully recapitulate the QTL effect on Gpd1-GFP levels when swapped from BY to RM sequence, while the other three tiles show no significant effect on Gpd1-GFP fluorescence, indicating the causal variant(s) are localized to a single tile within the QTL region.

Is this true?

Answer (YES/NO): NO